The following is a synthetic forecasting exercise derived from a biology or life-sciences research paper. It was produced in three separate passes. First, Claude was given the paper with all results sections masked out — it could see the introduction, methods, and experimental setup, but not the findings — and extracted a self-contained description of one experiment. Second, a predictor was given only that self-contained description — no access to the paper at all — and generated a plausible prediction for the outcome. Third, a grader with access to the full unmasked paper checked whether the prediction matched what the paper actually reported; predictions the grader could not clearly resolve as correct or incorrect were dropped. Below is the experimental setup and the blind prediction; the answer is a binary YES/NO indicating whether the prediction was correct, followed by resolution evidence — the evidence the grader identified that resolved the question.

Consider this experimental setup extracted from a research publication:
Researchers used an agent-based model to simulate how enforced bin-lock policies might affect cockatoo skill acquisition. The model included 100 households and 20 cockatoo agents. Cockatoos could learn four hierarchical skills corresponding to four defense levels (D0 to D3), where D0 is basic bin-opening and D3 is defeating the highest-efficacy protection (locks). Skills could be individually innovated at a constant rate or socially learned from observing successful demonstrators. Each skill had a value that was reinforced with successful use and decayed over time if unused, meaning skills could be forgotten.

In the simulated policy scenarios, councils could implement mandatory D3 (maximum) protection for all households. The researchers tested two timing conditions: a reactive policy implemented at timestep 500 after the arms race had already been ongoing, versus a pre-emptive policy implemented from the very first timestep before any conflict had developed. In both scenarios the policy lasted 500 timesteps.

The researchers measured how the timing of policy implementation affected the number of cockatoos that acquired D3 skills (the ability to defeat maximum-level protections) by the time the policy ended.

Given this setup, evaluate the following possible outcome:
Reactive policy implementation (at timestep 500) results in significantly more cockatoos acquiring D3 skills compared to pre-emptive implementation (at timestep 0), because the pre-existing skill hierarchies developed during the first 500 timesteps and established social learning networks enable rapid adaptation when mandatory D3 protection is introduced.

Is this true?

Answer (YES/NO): NO